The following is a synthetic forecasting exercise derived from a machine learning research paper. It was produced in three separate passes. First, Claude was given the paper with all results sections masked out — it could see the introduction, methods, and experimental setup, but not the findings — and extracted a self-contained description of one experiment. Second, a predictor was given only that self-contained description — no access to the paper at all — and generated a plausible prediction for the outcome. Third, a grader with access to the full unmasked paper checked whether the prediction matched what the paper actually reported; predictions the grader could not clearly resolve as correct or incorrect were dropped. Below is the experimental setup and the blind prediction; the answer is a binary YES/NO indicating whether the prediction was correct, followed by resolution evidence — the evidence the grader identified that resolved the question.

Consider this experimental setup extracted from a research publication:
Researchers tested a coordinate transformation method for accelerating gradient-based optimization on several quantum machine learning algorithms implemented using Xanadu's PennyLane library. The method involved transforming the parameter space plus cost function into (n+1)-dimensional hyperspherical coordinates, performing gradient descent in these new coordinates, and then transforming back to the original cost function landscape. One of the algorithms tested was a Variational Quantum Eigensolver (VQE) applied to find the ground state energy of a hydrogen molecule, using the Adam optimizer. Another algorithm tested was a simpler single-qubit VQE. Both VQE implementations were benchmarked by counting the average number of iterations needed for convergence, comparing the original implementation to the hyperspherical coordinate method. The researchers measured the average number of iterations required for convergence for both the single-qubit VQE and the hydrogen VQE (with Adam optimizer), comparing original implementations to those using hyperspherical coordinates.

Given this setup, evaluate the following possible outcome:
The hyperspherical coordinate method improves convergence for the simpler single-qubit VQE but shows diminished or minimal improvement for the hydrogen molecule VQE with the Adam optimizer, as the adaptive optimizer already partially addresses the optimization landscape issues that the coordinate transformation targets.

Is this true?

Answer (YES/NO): NO